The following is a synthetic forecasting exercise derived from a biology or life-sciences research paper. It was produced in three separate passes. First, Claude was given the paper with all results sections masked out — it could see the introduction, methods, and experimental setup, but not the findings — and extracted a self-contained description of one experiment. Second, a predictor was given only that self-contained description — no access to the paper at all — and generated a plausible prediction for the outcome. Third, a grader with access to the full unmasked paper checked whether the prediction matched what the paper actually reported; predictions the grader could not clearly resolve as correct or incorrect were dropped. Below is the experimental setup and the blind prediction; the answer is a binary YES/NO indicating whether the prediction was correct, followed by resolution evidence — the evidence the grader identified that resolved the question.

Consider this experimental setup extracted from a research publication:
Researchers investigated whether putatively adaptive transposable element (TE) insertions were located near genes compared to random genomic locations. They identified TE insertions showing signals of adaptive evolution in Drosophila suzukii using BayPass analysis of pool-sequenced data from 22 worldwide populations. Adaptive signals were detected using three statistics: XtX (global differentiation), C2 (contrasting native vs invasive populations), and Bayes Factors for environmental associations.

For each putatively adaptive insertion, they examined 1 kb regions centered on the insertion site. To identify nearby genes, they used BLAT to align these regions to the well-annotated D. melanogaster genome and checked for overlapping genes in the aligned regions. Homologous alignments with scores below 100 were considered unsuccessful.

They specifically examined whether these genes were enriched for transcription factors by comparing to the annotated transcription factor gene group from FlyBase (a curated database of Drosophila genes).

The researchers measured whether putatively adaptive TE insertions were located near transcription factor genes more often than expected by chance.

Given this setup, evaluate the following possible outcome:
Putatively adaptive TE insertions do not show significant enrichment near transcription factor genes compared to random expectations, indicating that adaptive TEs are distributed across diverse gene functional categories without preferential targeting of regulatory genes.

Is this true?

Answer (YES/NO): YES